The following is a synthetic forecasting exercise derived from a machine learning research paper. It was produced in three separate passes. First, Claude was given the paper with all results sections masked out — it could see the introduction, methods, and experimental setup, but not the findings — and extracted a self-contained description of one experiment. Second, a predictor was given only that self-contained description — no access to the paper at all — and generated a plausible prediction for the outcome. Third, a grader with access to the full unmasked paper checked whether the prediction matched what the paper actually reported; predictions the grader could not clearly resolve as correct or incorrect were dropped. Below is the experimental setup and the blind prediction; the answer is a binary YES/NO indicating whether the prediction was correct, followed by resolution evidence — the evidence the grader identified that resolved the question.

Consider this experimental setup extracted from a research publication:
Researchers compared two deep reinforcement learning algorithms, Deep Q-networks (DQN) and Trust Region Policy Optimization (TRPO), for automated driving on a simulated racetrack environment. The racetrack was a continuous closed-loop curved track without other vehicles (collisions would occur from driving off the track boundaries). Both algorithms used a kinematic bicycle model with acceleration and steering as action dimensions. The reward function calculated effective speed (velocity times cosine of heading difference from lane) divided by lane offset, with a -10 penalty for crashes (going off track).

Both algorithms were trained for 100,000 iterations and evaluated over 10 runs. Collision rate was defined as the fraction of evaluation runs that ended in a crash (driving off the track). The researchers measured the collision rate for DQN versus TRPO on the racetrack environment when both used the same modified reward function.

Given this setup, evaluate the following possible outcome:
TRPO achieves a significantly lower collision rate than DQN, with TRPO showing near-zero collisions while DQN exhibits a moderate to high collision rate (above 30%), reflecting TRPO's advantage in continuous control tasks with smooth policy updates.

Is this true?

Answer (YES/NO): NO